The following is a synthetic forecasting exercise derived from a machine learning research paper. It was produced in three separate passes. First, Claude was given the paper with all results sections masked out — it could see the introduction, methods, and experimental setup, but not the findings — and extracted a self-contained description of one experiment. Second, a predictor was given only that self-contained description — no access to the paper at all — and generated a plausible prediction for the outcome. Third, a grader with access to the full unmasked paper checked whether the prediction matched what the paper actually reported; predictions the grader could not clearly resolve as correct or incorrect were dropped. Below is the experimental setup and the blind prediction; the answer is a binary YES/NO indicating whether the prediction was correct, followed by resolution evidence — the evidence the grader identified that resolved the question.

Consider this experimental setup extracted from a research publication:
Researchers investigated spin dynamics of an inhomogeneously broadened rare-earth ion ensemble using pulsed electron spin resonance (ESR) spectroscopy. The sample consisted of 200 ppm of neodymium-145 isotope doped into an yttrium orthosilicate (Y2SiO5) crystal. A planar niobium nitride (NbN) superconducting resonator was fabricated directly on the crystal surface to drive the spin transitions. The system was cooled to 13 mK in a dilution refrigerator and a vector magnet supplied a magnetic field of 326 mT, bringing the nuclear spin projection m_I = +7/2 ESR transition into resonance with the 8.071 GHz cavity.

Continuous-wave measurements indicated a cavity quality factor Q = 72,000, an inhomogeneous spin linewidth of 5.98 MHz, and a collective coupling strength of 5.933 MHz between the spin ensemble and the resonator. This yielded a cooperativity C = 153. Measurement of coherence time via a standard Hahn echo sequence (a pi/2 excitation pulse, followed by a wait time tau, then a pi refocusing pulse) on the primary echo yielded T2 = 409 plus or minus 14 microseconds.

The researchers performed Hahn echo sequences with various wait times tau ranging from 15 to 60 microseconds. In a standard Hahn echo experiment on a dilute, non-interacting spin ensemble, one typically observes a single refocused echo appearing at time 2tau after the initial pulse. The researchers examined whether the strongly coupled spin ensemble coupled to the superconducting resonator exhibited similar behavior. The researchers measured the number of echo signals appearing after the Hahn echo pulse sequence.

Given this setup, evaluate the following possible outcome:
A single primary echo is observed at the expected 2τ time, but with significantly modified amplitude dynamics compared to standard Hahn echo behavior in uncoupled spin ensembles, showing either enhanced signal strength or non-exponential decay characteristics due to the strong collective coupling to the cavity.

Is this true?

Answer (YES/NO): NO